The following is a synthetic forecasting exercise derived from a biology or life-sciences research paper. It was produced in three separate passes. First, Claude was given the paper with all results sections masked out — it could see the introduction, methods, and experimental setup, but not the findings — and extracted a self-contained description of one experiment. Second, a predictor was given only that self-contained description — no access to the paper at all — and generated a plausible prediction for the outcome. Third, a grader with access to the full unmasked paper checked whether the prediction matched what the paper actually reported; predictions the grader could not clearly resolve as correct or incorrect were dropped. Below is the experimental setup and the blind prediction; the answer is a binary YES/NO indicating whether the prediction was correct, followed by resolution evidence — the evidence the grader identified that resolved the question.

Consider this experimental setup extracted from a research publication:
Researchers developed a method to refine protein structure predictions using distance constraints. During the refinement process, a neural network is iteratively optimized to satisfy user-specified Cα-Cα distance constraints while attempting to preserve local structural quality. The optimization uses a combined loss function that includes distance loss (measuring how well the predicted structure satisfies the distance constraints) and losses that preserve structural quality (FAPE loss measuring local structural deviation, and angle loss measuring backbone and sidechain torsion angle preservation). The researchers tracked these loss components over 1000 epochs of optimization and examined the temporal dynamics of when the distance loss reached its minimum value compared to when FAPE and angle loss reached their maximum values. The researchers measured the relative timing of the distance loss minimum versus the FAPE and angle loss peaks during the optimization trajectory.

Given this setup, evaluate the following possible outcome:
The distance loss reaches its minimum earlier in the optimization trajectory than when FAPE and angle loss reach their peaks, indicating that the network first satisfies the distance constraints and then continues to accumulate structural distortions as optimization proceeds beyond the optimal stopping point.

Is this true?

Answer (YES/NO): YES